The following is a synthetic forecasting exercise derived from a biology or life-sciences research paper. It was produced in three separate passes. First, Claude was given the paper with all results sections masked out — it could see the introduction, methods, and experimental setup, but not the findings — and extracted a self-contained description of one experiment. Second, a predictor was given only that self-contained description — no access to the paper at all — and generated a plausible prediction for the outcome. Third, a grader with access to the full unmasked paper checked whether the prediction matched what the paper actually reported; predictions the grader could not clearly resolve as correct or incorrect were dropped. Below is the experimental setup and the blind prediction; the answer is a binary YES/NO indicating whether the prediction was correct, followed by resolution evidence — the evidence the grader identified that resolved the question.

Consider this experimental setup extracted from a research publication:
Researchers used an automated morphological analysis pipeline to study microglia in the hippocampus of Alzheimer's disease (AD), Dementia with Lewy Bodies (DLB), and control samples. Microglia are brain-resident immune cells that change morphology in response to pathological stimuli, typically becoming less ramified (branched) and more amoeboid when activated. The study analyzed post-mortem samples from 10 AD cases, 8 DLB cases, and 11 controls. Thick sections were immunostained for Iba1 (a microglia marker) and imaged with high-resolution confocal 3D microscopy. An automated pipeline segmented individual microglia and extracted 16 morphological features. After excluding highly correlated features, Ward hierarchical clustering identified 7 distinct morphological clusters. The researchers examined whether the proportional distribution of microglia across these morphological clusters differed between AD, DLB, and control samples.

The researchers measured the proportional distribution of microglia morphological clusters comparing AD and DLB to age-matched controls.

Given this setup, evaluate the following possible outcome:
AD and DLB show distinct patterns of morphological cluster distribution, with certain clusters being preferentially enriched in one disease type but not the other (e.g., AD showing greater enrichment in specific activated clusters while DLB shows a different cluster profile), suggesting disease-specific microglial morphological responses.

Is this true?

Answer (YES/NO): NO